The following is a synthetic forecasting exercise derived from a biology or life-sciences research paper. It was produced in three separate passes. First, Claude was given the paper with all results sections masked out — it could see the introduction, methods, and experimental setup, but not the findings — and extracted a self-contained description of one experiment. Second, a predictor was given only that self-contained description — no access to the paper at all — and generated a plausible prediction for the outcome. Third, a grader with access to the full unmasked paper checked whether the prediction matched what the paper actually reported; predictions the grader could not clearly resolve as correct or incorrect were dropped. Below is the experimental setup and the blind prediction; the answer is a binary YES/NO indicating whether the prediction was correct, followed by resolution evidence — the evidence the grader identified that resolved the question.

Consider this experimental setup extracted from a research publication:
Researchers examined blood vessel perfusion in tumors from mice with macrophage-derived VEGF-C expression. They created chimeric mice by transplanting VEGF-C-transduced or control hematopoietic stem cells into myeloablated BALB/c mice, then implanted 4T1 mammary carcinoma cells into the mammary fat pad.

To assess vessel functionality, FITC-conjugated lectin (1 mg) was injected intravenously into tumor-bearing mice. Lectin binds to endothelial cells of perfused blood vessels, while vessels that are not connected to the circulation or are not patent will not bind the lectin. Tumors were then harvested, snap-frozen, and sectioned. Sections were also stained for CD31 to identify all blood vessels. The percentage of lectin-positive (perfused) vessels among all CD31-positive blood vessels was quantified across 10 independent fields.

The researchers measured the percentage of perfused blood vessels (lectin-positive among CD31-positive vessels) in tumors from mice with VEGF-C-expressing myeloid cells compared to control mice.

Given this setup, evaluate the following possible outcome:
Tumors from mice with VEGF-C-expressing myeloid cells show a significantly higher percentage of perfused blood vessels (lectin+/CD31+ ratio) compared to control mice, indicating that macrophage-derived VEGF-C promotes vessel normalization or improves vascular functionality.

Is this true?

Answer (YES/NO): YES